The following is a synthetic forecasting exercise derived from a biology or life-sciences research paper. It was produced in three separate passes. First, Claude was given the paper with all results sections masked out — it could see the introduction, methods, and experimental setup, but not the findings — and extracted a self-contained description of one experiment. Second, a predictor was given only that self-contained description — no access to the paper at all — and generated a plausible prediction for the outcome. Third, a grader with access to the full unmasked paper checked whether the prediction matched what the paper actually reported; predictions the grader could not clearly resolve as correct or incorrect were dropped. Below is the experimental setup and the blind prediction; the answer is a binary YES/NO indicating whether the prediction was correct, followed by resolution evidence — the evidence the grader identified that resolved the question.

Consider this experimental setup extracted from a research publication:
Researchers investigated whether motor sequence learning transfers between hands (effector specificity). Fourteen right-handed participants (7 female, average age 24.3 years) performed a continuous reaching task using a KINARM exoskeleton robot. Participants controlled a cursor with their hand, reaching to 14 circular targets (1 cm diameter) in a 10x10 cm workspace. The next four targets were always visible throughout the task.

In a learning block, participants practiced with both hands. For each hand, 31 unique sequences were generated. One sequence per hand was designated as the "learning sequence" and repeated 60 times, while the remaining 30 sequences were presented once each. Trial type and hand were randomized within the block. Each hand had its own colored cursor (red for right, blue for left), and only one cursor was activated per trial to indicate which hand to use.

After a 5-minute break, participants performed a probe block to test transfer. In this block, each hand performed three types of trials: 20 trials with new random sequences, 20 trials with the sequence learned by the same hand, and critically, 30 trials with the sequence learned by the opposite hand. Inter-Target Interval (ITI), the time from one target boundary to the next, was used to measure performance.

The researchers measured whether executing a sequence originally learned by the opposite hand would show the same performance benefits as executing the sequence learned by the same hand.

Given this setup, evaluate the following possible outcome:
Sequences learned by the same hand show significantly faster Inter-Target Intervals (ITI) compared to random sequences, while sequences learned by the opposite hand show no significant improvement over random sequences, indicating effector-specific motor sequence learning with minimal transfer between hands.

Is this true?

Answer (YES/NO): NO